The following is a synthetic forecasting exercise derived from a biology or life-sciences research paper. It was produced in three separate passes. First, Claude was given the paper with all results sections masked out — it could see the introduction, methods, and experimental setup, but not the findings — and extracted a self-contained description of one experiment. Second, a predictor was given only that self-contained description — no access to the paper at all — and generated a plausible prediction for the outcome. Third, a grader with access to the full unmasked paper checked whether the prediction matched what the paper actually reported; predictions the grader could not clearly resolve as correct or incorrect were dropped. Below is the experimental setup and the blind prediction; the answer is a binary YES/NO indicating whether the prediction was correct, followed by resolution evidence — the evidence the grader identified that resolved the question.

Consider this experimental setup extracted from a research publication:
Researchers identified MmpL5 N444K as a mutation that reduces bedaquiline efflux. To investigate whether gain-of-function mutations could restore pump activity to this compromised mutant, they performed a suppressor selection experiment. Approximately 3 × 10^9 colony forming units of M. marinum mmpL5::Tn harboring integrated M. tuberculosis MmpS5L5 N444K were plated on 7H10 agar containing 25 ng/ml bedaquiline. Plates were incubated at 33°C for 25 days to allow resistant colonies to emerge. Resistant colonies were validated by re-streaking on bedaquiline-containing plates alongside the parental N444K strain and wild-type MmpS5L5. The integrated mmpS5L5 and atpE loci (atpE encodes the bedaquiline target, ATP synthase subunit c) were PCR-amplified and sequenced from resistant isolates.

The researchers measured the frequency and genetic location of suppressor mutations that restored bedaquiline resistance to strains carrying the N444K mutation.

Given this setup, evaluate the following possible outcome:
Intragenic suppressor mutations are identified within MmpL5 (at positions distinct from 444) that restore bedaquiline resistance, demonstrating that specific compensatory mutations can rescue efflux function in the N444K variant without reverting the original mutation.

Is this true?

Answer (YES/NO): YES